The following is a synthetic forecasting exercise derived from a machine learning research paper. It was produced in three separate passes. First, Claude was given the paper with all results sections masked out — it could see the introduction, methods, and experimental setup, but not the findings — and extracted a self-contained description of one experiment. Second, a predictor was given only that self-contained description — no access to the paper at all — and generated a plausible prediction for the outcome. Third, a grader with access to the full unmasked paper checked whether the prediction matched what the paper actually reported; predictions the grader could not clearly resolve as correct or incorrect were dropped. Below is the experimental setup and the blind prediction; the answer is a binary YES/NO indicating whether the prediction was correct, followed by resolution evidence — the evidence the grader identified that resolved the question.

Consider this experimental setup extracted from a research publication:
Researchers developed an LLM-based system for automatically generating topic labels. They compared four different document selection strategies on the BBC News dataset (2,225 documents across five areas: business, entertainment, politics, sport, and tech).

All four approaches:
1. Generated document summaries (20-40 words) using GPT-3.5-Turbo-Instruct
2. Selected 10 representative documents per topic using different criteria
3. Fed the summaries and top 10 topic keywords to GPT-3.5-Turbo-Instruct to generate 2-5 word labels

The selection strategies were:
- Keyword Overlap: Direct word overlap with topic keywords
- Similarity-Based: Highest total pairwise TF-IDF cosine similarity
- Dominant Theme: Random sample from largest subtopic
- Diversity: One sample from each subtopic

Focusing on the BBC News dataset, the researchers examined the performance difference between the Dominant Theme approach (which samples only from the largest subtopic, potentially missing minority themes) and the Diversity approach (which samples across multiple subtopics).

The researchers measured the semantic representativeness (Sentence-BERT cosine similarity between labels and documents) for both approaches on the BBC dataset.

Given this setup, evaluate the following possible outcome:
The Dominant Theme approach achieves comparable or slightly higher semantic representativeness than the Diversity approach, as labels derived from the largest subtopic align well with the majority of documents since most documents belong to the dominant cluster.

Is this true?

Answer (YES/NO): NO